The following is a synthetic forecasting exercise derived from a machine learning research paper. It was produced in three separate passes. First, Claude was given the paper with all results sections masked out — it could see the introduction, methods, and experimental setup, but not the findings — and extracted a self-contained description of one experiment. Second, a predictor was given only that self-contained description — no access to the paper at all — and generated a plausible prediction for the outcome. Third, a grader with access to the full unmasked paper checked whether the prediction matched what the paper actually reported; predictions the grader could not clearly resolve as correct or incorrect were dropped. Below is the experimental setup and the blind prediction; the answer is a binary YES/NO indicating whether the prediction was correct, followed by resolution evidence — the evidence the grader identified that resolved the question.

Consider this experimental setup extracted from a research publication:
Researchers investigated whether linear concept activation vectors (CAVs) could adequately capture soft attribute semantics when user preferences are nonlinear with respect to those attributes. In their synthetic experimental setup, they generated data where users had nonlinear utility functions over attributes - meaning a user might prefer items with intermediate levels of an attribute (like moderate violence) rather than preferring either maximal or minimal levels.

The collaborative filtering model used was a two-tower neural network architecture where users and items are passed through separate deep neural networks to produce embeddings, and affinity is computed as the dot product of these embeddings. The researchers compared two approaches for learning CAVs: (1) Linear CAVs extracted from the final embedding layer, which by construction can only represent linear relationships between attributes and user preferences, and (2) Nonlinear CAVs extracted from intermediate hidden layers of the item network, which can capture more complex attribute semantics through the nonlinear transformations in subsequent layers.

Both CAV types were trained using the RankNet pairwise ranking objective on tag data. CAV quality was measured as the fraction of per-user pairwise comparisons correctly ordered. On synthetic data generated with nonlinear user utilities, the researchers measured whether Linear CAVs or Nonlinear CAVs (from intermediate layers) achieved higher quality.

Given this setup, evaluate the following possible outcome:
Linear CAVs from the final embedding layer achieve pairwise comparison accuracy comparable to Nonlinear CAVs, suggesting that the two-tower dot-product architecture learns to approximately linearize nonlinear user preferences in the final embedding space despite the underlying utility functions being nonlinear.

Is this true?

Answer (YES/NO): NO